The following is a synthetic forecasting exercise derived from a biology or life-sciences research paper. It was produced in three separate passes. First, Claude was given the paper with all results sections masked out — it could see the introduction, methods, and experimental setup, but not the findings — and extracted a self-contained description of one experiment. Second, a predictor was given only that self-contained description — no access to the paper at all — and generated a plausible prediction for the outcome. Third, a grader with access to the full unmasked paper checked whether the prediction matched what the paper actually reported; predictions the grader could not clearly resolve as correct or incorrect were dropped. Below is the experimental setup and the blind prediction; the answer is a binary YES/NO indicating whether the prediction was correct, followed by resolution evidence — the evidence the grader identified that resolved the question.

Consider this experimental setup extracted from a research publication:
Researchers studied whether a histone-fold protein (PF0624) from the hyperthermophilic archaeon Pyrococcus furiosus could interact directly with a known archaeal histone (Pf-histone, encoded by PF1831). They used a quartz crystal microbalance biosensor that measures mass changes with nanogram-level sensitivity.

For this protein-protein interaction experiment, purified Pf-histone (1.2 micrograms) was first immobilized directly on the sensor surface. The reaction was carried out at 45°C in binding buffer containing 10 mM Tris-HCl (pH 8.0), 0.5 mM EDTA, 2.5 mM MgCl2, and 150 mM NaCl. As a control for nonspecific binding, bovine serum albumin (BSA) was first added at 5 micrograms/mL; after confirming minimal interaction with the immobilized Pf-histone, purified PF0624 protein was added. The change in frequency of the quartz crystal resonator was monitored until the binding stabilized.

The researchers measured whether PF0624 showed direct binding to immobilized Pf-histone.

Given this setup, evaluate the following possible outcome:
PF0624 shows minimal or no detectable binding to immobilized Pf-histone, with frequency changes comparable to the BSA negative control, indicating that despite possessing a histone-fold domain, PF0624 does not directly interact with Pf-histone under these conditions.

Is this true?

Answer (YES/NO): NO